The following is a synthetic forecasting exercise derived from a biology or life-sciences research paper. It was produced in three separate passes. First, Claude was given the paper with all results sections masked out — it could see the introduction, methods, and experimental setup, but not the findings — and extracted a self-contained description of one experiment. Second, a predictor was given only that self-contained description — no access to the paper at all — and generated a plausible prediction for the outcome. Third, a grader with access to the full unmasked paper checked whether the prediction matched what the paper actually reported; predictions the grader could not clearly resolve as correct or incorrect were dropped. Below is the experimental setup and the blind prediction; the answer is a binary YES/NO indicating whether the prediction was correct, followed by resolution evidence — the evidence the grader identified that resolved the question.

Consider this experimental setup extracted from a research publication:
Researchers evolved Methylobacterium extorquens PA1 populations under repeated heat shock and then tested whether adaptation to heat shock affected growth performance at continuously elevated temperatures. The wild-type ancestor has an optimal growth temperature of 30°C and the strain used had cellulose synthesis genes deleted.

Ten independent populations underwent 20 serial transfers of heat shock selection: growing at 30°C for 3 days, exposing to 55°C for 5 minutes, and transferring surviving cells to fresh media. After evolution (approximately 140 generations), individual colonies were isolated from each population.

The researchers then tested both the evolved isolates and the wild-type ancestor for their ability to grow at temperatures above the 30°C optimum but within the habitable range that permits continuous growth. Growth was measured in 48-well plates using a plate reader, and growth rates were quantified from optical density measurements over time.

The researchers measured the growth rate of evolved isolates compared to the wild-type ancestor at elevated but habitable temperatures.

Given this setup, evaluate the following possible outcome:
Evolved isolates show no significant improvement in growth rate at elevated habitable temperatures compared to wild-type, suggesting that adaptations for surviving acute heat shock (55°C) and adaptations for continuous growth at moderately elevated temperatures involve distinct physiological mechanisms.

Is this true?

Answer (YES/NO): NO